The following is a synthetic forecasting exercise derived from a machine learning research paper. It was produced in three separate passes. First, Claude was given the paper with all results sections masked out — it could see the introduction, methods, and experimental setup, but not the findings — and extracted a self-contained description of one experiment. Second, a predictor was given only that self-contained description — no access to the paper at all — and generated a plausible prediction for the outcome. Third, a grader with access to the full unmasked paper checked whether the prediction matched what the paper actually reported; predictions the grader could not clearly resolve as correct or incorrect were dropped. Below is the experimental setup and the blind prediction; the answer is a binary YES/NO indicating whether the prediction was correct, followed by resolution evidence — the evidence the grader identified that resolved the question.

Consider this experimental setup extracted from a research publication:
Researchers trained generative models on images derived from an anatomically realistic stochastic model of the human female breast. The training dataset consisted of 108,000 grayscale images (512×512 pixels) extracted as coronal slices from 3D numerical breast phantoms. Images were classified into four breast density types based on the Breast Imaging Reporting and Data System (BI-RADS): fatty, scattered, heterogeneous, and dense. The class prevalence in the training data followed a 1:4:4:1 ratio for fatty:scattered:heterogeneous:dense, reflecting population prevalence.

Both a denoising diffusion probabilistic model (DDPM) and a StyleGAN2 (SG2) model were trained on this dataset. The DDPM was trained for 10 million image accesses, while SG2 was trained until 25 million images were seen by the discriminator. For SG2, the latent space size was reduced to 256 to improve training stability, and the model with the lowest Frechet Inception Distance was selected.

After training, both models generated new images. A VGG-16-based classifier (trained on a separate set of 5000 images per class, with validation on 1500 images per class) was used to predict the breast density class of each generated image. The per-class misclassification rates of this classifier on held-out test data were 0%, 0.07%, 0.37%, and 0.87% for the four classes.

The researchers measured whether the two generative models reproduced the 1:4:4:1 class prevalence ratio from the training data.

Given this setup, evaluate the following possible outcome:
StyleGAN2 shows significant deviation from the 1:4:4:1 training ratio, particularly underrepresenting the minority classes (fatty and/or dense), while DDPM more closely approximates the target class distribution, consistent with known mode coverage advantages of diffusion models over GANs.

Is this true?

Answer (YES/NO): YES